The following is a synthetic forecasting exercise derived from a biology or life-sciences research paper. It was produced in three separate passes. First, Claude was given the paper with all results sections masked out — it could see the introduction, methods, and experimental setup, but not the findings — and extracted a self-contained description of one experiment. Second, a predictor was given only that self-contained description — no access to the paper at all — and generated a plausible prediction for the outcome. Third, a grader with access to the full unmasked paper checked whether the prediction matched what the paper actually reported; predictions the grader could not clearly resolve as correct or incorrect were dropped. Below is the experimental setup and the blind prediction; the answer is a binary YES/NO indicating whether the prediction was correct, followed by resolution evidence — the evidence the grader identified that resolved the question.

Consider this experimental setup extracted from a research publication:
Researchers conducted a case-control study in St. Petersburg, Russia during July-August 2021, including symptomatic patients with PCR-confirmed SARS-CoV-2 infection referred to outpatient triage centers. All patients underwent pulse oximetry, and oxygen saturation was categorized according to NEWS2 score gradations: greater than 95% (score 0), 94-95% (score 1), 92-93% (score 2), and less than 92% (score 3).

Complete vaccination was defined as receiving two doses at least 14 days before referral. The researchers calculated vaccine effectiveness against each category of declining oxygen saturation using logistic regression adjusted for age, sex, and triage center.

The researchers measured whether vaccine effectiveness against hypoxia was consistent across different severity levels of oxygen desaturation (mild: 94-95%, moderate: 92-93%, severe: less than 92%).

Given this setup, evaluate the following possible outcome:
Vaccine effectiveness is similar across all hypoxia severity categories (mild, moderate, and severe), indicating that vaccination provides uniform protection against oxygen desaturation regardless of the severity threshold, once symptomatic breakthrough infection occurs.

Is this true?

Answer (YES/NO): YES